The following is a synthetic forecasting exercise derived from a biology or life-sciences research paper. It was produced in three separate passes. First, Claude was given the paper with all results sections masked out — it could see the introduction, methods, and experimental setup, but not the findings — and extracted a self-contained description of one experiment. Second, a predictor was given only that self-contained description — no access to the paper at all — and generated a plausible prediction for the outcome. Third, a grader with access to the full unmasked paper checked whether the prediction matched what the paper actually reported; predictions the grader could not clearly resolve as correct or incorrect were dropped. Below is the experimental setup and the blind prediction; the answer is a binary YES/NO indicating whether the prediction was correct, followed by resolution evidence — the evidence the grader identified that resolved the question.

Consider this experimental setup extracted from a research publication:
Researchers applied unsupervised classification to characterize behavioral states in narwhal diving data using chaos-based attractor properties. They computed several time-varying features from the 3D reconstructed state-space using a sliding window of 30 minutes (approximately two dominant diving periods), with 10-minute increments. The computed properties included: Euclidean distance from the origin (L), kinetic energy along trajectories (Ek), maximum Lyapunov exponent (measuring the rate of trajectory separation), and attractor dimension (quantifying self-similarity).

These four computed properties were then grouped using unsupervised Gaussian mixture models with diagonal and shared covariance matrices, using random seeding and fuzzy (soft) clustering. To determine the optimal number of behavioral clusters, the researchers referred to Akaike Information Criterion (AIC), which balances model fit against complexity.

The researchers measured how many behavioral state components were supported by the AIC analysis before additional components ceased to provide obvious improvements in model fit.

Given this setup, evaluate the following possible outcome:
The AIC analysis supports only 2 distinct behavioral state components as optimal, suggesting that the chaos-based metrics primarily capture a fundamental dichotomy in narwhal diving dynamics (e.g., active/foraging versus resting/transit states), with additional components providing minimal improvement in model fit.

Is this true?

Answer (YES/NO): NO